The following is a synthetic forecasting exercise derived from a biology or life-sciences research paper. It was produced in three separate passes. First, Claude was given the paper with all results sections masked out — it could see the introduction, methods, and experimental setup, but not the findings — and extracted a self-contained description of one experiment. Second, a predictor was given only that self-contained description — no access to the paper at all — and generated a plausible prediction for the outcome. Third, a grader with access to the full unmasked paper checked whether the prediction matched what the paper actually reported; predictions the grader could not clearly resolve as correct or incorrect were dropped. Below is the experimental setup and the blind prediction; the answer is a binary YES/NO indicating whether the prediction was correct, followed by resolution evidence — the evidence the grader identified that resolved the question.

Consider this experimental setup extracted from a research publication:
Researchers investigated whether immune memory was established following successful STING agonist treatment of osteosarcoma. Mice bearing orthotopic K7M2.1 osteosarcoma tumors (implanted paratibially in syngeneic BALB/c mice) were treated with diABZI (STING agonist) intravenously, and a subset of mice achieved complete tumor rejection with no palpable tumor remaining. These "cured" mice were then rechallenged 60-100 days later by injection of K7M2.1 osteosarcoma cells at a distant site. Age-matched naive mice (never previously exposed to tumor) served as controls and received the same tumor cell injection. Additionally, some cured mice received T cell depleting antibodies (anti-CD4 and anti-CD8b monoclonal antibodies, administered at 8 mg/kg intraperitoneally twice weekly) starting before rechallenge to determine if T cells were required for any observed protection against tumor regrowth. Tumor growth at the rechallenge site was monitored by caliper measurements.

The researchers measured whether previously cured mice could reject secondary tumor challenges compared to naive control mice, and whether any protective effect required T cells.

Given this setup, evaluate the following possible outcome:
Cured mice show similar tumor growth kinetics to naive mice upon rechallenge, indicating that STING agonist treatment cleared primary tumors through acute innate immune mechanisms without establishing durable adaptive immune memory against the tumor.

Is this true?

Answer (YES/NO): NO